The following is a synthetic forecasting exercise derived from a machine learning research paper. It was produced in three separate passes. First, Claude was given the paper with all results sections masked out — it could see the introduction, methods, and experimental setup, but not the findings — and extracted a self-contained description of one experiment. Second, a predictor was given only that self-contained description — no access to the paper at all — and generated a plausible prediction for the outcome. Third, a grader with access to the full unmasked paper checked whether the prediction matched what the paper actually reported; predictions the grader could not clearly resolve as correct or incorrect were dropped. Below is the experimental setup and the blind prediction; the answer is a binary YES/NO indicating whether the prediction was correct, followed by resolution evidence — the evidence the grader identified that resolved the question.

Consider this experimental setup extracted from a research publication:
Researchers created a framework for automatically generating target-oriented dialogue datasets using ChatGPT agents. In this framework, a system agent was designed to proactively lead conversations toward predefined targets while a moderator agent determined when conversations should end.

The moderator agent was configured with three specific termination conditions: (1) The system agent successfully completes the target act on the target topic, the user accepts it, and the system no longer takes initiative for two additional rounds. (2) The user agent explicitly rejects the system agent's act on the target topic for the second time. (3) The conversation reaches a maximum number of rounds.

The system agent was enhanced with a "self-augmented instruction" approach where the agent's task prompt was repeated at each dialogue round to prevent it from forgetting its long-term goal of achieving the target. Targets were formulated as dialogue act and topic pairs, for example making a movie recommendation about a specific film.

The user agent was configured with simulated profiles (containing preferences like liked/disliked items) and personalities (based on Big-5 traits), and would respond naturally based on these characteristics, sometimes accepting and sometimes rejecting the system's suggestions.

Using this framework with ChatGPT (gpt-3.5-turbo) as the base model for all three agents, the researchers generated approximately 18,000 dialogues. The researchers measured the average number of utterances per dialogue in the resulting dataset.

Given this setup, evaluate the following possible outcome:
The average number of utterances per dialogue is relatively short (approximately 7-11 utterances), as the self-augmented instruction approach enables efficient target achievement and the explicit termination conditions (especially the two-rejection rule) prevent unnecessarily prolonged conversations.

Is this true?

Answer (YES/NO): NO